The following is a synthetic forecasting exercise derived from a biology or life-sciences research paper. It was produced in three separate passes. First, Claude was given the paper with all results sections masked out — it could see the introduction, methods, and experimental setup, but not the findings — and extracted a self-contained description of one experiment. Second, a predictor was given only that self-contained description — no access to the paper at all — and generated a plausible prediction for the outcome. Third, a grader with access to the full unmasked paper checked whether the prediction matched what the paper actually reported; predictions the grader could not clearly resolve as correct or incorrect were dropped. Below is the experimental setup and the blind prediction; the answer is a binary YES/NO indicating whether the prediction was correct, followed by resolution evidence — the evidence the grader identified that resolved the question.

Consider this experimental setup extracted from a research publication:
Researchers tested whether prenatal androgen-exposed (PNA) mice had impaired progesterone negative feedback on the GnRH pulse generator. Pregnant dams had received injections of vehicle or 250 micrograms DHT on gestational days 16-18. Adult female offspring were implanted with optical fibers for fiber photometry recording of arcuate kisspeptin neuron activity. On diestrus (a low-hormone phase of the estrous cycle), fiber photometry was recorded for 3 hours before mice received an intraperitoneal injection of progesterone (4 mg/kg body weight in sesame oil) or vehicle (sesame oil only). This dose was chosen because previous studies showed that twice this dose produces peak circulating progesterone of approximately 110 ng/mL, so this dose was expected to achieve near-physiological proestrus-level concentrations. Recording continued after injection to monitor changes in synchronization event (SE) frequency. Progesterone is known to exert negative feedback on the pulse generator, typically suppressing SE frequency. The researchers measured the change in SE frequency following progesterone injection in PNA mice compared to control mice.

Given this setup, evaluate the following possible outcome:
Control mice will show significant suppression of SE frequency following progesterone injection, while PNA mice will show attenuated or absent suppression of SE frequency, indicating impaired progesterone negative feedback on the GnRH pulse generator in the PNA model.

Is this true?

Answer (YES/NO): YES